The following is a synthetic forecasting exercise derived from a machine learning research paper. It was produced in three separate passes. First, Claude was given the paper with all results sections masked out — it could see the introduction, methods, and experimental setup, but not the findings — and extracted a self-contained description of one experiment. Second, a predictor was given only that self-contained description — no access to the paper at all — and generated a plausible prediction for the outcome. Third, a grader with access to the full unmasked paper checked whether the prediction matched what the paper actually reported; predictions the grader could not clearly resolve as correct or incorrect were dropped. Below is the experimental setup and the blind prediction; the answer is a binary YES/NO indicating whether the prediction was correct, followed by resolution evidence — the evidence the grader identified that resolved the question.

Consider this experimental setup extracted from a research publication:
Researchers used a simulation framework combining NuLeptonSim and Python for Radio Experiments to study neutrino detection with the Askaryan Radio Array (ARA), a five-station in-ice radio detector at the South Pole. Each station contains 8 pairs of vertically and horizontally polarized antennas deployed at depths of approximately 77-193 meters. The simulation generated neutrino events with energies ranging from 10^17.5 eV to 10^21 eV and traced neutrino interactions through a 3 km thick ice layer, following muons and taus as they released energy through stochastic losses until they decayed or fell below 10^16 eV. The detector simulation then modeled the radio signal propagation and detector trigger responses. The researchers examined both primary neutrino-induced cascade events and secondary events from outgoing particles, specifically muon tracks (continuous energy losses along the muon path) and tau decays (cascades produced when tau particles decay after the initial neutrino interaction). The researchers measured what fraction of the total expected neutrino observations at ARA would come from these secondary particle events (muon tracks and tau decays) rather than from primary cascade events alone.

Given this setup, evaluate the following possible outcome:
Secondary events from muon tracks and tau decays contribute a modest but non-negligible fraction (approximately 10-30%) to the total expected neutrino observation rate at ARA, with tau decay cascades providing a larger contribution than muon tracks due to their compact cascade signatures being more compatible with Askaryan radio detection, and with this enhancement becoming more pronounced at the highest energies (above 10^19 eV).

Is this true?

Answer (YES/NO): NO